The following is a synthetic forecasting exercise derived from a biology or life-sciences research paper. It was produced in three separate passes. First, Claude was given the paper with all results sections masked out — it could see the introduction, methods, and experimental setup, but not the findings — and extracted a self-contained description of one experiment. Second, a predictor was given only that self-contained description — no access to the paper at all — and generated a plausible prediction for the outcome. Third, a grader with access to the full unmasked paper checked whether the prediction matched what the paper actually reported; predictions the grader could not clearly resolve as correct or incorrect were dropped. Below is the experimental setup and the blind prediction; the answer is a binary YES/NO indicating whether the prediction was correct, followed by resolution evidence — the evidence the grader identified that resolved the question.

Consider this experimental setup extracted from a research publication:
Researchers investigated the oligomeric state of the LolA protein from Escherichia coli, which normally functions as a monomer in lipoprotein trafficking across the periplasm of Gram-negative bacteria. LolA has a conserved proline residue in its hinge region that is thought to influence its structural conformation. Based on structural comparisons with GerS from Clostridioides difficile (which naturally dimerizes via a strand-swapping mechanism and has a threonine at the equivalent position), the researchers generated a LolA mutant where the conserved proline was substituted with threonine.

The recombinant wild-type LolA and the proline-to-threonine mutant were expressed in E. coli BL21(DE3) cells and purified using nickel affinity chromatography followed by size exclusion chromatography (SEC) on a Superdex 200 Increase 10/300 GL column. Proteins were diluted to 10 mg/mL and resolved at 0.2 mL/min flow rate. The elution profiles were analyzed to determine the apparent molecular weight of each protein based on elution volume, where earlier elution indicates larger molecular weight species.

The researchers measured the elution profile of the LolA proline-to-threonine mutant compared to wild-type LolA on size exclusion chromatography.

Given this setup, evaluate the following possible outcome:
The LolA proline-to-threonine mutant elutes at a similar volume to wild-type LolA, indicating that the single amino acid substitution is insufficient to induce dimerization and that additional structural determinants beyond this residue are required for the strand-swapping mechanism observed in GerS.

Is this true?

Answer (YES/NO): NO